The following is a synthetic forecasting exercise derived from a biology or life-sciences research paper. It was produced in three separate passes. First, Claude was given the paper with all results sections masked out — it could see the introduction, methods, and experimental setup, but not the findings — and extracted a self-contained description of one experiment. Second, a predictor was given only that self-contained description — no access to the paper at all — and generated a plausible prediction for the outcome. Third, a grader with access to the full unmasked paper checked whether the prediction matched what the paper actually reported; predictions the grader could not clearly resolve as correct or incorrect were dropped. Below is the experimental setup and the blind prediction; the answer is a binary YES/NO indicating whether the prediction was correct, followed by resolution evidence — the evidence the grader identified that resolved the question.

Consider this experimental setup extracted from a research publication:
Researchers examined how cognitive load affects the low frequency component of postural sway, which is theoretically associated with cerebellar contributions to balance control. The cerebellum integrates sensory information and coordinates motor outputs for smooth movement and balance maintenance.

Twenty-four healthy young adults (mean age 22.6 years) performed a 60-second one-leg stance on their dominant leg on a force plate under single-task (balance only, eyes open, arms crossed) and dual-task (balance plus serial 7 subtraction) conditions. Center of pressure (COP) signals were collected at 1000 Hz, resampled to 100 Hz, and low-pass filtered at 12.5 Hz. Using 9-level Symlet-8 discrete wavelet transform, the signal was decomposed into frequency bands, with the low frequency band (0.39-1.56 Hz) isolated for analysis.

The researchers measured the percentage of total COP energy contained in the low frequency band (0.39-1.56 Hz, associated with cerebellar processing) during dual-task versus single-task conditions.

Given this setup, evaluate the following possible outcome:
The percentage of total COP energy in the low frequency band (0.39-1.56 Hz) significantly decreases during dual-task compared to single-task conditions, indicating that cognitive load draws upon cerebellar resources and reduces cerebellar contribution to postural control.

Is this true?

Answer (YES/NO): NO